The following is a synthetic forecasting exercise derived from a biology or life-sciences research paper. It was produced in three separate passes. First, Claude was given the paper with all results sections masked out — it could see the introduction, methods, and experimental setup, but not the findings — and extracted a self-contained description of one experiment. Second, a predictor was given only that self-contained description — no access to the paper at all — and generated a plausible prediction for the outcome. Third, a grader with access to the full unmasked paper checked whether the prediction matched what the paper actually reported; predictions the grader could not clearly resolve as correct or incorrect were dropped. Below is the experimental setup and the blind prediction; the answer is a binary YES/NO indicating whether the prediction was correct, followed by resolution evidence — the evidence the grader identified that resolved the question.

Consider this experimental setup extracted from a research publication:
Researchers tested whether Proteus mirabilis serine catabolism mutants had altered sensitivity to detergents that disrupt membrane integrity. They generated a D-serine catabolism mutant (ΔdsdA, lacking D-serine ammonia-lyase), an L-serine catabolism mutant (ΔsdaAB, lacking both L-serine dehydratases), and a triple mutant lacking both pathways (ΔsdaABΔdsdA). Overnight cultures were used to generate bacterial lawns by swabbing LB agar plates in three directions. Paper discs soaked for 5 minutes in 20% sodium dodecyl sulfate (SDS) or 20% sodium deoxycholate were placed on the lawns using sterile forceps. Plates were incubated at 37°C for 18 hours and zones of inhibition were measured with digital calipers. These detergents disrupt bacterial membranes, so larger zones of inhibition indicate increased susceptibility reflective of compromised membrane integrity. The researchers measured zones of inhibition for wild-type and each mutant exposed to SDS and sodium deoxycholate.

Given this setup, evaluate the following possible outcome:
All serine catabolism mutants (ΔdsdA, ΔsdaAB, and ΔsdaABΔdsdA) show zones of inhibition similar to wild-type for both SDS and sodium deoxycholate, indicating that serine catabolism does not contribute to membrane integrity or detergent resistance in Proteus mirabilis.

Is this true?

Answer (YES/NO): NO